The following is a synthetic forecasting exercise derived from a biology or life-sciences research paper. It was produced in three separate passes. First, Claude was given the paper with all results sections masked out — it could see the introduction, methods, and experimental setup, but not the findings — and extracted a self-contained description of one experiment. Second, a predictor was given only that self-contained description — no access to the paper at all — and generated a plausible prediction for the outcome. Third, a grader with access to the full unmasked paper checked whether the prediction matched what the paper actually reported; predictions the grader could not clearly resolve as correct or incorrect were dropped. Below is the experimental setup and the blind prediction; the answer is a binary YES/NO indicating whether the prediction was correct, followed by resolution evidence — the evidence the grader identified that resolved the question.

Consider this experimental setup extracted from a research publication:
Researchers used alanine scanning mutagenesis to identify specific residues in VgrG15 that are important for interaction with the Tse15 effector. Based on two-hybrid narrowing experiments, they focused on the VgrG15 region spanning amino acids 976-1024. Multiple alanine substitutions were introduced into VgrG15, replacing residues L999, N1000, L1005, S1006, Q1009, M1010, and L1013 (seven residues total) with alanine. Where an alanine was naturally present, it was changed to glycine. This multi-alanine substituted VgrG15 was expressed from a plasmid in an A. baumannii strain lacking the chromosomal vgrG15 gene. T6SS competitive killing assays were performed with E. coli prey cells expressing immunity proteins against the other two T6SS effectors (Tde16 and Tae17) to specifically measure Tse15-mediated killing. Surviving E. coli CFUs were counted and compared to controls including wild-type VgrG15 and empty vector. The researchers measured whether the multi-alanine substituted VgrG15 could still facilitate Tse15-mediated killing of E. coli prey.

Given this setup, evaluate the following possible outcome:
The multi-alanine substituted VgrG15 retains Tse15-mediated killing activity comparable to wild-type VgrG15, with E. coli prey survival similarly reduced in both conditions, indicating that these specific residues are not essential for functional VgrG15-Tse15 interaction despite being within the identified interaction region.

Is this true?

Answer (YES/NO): YES